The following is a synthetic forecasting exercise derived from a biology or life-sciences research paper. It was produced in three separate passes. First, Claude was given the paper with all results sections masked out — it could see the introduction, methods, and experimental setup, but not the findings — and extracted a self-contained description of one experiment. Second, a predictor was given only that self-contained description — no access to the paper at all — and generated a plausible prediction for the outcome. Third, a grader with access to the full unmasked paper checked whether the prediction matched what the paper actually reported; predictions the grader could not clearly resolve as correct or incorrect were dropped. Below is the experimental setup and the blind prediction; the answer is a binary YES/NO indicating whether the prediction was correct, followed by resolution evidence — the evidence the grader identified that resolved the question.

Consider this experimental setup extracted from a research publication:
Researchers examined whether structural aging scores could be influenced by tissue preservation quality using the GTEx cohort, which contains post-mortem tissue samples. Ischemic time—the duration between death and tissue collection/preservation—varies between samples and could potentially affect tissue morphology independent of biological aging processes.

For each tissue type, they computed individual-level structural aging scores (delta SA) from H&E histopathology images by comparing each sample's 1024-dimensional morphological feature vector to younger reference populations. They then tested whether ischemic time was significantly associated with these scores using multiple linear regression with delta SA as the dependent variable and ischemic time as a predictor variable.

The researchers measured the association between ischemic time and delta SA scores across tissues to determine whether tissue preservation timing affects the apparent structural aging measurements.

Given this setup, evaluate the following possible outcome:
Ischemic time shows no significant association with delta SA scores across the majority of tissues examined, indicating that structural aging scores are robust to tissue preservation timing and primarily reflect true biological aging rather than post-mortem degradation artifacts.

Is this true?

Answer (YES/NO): YES